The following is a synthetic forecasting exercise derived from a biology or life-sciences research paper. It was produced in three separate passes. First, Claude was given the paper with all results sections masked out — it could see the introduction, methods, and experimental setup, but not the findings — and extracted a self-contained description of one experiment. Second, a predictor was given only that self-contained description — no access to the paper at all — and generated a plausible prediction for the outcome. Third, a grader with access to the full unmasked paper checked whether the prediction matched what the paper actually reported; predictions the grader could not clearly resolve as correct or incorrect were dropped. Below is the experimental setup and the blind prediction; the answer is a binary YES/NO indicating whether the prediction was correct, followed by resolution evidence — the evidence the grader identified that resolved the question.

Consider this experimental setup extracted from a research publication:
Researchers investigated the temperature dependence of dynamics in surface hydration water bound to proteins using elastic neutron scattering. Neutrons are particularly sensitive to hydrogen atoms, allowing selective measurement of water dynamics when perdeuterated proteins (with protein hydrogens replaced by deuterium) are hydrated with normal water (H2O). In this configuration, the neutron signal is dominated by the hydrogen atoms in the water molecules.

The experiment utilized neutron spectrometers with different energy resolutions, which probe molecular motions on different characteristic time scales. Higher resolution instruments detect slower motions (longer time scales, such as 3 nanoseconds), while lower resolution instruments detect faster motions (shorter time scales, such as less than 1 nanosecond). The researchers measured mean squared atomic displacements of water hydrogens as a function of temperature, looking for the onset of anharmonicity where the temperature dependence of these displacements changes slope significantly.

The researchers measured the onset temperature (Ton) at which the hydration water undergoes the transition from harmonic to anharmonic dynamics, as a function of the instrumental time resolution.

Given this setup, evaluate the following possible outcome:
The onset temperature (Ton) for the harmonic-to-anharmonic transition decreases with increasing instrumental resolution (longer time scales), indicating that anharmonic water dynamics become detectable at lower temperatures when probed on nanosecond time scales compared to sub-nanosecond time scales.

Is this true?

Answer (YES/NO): YES